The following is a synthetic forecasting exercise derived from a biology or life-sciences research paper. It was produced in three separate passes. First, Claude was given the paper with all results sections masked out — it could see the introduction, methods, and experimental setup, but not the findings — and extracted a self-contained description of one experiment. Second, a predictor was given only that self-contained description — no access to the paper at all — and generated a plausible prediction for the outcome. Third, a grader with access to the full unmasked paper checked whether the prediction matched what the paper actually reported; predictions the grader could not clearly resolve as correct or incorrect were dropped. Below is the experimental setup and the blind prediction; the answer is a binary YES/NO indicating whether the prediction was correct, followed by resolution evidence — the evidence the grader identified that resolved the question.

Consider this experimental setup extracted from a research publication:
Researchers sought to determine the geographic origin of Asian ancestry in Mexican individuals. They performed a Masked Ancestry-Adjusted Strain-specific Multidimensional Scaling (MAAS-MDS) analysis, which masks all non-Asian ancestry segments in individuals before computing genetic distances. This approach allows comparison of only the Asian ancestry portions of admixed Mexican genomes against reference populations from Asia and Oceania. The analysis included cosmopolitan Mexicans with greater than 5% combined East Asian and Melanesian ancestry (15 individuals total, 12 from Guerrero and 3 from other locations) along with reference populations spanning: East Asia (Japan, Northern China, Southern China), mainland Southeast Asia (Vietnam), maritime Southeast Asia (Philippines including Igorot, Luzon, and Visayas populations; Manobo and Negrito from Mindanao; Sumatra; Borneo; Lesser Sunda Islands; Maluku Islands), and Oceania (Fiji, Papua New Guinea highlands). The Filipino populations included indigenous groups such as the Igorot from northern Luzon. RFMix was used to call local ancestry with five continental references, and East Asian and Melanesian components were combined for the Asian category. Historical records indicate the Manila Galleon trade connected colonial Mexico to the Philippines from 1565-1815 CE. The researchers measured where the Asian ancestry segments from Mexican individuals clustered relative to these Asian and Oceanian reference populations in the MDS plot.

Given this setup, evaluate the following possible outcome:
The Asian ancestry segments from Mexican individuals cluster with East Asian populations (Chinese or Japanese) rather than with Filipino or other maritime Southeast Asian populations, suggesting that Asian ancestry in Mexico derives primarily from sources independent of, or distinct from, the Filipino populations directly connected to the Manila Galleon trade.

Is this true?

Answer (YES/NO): NO